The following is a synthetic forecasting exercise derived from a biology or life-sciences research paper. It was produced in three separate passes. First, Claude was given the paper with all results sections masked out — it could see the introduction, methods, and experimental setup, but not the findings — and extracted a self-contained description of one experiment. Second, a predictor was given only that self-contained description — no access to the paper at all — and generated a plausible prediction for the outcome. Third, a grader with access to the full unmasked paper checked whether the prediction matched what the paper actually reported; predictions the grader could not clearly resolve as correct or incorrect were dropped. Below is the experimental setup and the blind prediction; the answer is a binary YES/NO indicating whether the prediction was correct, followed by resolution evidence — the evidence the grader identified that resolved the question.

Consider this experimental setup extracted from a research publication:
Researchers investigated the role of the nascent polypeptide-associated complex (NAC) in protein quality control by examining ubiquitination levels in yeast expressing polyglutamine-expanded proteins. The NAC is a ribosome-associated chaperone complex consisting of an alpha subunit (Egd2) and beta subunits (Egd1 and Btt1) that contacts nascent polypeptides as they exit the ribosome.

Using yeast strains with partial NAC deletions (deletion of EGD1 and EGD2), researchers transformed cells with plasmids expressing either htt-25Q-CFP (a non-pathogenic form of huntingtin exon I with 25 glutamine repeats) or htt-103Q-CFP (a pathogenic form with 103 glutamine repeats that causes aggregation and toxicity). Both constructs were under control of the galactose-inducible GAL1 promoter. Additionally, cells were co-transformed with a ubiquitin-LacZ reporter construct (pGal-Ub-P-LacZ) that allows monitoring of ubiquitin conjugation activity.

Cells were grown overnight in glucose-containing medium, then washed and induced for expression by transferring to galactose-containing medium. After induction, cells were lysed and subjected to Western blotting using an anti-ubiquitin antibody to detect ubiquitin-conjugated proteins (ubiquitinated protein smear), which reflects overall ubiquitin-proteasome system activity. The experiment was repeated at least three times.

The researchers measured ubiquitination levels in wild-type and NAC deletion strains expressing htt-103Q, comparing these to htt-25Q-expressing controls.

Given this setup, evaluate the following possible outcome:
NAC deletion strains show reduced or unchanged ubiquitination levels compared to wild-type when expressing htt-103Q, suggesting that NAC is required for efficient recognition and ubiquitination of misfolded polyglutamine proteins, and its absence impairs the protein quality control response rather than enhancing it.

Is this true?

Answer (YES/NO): NO